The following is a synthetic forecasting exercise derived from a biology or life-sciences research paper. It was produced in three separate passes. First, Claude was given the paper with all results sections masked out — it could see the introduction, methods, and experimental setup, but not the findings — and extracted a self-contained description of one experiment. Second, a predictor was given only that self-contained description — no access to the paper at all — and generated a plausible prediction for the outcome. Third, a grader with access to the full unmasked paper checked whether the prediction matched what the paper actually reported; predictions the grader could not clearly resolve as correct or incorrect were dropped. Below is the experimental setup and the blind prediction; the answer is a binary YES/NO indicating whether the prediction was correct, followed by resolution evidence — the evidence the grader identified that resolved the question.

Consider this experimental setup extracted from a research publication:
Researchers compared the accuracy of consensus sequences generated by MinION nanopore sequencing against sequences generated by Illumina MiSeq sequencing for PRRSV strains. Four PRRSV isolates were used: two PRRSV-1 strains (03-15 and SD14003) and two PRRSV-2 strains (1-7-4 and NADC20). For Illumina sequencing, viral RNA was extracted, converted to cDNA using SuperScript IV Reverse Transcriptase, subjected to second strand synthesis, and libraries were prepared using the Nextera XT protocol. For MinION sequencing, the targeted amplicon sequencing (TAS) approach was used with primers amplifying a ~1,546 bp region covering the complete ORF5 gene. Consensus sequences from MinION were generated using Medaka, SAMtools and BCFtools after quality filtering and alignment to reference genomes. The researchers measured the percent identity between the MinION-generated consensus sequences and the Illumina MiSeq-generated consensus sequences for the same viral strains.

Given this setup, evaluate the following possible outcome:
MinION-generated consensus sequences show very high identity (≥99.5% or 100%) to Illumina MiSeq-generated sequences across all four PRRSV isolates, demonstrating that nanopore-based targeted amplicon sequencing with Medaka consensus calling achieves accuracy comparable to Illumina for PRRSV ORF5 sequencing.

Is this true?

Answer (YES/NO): YES